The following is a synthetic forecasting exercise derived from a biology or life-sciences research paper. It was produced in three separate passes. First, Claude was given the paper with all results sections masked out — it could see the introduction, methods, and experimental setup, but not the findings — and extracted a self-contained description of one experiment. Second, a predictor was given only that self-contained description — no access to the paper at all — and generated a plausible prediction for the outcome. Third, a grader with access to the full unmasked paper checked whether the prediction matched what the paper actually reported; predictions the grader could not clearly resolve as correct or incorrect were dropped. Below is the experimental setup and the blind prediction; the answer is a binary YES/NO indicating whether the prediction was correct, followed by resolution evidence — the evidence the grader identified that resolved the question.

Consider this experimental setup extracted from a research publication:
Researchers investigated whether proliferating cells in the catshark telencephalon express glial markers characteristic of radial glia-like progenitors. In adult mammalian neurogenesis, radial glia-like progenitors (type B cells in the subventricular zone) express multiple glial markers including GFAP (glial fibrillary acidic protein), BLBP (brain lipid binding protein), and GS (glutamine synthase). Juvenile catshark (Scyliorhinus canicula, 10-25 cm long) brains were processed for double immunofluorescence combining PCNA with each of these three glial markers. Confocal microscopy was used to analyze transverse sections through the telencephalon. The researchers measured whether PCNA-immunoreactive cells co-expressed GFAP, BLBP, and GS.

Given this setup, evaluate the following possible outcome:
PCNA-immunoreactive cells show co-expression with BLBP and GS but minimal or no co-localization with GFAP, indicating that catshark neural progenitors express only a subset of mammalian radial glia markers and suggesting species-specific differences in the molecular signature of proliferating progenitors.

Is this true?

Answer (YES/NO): NO